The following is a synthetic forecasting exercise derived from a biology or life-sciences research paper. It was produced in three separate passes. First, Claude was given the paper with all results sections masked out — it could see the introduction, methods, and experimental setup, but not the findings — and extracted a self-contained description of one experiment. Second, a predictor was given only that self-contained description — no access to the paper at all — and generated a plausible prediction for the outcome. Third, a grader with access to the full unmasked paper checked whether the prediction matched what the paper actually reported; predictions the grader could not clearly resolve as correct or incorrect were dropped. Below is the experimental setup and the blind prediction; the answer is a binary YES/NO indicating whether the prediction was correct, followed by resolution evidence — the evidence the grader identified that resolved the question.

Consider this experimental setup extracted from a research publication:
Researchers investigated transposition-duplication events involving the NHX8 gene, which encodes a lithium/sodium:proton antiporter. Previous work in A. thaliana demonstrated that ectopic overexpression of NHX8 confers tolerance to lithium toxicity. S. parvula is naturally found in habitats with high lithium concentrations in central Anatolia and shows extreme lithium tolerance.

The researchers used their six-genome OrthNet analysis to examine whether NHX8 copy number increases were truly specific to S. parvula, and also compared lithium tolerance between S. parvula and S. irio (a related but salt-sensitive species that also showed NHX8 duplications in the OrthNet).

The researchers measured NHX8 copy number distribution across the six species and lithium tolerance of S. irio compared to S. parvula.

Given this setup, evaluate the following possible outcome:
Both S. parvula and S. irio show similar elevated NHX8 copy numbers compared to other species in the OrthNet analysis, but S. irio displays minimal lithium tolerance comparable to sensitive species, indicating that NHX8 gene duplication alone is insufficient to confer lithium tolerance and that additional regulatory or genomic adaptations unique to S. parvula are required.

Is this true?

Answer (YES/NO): NO